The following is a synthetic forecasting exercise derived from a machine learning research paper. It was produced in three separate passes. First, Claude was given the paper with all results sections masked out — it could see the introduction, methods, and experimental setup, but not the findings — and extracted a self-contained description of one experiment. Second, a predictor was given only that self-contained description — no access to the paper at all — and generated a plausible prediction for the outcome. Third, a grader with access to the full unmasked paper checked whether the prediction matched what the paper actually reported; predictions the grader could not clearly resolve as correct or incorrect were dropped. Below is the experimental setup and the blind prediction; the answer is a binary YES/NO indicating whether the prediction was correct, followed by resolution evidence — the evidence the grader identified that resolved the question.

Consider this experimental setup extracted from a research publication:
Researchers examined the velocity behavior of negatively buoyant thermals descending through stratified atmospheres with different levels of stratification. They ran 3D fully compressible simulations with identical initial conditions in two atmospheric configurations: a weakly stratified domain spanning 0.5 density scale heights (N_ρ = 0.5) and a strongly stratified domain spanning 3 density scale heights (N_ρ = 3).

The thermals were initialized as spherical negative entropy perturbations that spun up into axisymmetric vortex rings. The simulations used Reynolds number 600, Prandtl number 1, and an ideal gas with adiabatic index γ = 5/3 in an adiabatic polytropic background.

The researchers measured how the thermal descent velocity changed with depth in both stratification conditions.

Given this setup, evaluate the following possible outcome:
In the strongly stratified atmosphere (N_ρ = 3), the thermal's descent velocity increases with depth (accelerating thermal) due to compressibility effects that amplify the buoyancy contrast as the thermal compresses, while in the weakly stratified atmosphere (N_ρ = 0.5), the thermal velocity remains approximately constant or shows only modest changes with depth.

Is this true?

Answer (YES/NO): NO